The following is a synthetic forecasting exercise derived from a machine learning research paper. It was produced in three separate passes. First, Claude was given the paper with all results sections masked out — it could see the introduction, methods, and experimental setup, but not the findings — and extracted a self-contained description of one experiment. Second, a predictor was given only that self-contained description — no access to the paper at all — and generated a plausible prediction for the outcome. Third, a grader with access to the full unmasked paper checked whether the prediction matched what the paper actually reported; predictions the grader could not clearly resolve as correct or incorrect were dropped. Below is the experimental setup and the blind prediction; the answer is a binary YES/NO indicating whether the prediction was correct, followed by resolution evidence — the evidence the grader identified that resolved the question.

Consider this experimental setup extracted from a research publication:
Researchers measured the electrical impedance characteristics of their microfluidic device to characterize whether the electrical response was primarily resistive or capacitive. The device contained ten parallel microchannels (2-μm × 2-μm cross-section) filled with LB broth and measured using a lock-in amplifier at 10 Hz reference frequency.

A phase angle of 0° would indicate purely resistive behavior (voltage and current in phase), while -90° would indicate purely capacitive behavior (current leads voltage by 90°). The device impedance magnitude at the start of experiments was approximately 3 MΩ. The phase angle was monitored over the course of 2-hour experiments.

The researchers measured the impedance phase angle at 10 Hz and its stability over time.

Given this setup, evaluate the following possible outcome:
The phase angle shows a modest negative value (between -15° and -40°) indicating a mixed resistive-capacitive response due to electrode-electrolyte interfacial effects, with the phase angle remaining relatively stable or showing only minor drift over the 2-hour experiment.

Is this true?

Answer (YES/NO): NO